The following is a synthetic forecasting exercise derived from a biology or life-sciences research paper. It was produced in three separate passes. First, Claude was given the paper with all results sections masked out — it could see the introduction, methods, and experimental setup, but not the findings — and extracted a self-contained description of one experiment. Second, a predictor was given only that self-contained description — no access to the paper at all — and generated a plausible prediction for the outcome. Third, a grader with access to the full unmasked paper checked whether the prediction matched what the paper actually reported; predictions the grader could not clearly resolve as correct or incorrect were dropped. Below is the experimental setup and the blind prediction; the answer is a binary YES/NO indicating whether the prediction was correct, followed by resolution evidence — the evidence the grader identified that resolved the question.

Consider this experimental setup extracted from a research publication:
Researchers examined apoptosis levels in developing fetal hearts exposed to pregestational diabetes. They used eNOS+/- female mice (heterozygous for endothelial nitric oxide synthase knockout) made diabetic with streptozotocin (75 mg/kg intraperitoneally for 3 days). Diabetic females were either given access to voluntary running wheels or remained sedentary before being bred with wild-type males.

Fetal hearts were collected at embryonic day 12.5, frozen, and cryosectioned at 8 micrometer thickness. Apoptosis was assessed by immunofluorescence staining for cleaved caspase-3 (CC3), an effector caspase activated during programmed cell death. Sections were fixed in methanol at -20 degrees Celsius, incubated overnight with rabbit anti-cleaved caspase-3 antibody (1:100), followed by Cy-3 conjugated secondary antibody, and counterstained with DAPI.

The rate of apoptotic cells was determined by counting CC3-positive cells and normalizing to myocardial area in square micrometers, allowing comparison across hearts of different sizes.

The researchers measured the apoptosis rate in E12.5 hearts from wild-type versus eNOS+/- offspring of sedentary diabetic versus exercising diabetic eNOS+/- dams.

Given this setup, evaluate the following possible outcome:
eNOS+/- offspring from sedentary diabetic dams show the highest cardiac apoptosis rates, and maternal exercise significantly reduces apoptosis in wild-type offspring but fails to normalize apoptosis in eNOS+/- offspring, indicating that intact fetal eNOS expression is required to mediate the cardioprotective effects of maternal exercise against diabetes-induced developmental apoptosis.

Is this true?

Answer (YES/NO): NO